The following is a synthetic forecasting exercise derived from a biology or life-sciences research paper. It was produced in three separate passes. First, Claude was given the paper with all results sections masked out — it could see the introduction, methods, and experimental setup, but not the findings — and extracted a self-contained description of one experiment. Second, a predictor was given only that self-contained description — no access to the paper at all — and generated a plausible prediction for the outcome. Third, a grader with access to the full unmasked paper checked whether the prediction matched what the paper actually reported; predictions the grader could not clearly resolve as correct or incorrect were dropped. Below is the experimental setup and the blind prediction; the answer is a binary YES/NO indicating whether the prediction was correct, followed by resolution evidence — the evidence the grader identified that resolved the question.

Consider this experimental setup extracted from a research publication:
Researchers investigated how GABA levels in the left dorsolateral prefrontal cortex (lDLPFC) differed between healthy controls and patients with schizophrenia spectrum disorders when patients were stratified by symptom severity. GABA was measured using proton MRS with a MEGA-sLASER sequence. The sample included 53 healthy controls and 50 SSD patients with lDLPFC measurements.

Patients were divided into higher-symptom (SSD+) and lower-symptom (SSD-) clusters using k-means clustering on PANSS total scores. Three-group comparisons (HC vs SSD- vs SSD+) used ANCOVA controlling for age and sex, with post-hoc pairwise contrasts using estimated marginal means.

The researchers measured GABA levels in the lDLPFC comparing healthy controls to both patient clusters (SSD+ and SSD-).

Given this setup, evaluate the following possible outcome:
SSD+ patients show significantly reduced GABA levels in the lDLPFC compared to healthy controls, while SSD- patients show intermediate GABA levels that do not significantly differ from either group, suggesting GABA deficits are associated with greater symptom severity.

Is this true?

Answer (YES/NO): NO